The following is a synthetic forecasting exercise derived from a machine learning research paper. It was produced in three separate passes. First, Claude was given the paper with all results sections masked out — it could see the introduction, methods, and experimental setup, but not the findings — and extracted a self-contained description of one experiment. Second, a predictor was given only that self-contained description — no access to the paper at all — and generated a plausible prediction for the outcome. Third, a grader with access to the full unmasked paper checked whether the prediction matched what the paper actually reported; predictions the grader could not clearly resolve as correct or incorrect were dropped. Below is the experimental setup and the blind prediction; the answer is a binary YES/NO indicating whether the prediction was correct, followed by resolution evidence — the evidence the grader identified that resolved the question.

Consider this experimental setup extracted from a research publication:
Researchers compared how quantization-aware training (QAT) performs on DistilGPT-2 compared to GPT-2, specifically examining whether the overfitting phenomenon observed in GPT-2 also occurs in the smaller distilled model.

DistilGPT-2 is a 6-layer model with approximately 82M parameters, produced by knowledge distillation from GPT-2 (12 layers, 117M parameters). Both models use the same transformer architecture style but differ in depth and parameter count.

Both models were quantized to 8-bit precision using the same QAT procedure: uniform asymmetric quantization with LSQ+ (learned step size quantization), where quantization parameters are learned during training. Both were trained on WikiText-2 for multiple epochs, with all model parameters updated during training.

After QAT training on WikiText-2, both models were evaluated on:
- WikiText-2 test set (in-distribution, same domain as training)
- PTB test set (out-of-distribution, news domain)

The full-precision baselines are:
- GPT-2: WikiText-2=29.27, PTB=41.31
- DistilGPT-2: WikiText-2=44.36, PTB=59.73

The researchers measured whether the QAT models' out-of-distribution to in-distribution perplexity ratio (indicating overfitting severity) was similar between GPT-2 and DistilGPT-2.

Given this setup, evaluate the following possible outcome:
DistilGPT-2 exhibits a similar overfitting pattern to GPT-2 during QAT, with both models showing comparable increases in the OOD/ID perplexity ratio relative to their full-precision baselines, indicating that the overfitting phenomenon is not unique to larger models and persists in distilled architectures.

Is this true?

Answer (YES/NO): YES